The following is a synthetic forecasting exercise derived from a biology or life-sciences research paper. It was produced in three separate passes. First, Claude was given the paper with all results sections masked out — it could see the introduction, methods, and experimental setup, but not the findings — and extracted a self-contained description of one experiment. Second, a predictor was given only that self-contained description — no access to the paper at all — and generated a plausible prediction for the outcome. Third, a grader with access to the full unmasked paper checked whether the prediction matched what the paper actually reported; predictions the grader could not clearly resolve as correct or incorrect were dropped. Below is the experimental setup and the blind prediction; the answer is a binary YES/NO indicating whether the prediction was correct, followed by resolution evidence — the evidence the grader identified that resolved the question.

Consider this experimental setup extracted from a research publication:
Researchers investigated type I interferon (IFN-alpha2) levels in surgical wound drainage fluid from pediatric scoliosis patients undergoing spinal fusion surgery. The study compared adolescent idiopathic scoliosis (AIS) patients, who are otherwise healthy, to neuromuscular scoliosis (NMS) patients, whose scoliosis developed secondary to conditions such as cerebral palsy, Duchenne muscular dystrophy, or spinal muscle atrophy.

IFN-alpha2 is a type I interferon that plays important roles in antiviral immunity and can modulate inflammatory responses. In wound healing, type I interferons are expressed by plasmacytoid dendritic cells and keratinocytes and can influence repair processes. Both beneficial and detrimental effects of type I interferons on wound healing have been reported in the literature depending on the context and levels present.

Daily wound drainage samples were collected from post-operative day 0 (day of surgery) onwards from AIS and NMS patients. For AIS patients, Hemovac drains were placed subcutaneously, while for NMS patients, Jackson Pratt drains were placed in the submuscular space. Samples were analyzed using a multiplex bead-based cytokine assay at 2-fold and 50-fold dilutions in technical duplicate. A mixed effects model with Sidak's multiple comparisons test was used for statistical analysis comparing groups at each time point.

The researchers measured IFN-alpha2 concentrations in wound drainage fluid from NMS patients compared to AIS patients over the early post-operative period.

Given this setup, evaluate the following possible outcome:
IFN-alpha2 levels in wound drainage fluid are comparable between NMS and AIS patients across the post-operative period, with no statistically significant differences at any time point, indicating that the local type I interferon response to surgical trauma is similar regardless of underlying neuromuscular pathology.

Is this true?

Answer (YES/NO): NO